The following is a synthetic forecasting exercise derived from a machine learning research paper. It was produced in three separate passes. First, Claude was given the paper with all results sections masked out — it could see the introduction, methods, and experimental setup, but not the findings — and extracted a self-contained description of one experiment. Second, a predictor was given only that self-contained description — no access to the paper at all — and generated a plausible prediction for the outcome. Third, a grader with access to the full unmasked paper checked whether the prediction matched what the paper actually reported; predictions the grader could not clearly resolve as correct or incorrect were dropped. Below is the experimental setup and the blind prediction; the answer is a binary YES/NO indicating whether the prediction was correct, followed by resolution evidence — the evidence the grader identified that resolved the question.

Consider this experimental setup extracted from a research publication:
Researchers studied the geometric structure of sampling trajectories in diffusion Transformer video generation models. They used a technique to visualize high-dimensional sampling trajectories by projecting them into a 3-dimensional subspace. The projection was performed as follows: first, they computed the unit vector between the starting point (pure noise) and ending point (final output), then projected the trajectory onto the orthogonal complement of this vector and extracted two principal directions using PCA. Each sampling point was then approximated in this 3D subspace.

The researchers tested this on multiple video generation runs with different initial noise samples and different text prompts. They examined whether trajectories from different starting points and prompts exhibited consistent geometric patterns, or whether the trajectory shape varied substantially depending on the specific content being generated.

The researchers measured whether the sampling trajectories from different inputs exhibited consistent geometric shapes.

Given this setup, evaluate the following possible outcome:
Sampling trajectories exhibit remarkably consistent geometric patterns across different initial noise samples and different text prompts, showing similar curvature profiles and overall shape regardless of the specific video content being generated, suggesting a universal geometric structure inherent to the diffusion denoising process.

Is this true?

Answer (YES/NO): YES